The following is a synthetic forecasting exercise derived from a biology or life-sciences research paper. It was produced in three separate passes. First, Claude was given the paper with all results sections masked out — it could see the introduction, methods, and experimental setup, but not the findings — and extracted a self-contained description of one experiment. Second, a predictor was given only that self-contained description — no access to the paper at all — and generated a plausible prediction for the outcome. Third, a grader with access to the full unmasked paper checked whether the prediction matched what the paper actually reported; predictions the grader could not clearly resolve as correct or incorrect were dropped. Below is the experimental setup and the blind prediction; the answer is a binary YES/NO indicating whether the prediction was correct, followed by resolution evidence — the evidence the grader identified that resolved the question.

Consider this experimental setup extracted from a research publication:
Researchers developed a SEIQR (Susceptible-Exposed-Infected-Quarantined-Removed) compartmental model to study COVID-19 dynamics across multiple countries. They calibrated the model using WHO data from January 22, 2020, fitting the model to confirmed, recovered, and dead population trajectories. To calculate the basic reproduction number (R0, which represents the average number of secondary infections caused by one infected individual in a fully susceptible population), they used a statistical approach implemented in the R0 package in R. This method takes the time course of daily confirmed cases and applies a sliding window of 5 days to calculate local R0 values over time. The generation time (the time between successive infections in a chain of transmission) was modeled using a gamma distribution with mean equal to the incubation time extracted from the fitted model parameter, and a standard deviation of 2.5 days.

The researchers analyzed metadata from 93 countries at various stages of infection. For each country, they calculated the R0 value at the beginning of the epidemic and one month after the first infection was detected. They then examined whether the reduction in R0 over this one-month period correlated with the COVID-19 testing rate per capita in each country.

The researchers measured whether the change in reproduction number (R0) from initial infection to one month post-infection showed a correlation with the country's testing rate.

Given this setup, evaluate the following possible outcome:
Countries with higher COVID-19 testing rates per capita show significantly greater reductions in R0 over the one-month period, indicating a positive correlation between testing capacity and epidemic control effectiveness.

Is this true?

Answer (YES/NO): YES